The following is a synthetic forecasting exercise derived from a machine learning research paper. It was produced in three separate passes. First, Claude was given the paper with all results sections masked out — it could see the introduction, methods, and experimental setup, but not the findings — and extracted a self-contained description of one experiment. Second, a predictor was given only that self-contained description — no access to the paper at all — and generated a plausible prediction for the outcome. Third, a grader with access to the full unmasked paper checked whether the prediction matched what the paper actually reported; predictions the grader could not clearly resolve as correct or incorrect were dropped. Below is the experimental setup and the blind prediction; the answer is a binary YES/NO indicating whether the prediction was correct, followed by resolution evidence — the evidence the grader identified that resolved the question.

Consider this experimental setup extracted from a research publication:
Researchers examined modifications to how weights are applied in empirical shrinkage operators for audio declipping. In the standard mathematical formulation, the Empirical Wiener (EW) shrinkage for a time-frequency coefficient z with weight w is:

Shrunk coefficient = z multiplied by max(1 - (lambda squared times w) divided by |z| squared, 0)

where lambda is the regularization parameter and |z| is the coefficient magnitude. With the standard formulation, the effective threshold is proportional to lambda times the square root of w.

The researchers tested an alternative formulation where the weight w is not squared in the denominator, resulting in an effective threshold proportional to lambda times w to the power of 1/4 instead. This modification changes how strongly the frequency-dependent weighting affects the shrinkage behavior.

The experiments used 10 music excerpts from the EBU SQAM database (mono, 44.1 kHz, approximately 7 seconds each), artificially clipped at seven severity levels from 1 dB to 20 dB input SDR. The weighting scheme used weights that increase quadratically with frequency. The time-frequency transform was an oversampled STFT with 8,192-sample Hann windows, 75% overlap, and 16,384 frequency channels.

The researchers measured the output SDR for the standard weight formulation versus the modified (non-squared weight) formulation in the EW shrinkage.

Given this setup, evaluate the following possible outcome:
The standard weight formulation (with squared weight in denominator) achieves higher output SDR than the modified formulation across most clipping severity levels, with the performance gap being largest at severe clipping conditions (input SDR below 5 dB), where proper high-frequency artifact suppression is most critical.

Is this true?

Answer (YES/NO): NO